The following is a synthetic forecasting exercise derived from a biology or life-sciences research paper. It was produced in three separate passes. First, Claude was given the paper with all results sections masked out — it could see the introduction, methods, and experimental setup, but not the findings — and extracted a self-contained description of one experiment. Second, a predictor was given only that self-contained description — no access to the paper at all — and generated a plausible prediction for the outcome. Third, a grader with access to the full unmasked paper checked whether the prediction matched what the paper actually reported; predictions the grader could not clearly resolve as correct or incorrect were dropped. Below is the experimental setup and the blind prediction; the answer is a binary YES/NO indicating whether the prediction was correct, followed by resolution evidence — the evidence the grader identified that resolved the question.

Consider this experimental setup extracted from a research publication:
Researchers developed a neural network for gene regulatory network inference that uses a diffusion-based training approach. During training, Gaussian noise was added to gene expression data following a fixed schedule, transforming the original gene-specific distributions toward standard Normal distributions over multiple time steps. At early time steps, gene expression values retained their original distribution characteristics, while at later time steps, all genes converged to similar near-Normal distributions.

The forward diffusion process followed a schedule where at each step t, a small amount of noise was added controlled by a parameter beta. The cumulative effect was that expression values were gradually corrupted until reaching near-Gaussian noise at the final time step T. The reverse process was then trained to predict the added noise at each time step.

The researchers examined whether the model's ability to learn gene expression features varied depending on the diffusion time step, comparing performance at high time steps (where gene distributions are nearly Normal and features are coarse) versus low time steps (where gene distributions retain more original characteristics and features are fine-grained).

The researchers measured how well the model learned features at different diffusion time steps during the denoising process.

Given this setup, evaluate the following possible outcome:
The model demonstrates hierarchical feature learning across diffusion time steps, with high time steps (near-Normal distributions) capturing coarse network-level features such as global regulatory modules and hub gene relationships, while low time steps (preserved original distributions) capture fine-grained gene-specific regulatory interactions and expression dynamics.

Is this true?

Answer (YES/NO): NO